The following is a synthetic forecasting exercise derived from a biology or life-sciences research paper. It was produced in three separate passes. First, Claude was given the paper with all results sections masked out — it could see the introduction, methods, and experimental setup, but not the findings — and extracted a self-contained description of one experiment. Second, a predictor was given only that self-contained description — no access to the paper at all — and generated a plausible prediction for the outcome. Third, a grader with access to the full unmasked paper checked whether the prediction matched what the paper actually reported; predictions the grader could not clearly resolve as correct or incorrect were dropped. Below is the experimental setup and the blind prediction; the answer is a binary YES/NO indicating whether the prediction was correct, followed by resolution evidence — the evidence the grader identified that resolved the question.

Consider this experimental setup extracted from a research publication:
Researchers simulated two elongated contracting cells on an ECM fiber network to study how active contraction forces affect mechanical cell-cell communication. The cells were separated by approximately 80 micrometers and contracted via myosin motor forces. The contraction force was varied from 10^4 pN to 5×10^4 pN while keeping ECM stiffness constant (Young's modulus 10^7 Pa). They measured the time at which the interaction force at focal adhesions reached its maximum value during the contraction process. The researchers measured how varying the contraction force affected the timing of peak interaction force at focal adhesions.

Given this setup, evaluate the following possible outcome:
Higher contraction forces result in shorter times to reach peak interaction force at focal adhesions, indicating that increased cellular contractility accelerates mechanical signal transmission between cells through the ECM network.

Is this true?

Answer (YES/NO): NO